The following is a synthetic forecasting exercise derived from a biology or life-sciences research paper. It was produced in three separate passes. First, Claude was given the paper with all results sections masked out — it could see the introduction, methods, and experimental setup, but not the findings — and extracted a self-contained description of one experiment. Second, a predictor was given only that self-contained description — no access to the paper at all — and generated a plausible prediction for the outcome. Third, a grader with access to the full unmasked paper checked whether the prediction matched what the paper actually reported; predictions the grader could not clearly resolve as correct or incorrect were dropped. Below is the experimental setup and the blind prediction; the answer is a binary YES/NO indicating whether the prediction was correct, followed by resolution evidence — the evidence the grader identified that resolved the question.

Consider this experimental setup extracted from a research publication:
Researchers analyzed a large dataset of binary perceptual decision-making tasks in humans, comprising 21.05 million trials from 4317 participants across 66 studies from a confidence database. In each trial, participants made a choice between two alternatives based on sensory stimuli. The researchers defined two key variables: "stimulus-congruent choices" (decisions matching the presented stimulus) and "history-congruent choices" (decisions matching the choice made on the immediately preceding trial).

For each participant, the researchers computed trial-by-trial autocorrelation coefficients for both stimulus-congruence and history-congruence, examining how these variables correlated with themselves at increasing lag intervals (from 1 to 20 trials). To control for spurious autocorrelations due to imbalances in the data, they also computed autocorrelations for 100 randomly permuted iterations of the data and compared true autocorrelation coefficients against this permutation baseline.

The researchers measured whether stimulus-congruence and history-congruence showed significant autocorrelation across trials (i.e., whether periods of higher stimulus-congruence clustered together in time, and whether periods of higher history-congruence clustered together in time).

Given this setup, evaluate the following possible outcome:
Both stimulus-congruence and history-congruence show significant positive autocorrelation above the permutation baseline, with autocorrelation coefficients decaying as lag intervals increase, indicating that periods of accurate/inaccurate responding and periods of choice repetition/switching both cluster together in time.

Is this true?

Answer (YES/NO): YES